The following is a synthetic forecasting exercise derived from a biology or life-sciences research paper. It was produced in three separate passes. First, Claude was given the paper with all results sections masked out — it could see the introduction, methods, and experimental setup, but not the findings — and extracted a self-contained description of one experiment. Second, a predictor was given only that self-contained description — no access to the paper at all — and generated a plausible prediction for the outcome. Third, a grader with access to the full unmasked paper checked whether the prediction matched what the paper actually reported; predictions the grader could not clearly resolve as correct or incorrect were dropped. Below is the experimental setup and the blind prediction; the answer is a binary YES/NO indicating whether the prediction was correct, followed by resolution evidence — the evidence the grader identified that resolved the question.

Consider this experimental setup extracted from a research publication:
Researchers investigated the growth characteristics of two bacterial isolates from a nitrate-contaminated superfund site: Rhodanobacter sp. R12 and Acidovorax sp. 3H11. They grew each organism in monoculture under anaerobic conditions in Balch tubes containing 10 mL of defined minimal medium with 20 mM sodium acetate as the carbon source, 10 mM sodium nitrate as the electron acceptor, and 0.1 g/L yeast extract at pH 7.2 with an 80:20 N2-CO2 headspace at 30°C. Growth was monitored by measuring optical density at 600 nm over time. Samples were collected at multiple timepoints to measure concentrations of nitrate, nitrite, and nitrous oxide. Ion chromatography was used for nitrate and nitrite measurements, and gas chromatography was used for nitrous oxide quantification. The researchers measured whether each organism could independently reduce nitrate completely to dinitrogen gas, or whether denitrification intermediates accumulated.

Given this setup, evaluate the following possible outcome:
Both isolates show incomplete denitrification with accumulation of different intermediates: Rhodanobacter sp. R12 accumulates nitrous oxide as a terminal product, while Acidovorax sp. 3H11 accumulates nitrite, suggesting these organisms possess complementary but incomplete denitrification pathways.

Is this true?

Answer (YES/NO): YES